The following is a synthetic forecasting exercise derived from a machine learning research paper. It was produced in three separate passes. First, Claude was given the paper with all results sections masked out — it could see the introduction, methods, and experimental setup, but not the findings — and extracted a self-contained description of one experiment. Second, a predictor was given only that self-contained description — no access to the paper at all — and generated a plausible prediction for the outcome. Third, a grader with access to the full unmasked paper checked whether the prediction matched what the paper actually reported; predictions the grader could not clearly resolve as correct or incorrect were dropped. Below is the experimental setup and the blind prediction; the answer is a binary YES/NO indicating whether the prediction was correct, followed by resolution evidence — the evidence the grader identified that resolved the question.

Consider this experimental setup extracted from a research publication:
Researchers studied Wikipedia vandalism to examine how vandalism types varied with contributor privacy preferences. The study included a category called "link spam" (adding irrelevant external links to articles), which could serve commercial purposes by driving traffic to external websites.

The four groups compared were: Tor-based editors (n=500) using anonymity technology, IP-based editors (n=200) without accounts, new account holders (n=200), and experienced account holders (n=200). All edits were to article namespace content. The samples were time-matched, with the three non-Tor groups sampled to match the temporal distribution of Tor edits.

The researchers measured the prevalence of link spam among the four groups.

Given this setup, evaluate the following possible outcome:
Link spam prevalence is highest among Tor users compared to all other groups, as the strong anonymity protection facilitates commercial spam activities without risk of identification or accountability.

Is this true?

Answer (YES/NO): NO